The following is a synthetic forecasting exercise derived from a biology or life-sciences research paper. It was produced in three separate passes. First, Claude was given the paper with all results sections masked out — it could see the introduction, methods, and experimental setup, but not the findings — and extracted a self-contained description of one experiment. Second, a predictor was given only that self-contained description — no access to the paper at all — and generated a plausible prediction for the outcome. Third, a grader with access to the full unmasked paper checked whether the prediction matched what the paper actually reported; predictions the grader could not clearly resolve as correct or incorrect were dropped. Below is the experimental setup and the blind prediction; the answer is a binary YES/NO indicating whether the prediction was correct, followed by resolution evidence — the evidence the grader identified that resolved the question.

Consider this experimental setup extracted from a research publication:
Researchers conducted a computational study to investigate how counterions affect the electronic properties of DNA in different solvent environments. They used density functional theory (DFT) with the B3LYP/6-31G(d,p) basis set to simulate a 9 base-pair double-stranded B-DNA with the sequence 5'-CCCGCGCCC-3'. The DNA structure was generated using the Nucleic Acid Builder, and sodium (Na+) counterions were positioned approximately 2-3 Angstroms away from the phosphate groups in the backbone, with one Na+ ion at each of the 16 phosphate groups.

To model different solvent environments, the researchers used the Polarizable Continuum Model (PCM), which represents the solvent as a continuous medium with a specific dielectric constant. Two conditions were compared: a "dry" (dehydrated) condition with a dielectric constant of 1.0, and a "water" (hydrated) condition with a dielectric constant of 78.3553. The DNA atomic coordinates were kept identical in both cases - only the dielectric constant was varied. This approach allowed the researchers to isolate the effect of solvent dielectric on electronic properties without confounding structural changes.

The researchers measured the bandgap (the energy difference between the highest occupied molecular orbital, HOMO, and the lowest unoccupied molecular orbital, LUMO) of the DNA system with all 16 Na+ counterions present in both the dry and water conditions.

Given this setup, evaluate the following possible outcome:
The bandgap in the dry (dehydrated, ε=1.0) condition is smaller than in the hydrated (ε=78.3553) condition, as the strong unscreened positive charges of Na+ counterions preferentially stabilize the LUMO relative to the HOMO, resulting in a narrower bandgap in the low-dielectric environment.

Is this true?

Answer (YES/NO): YES